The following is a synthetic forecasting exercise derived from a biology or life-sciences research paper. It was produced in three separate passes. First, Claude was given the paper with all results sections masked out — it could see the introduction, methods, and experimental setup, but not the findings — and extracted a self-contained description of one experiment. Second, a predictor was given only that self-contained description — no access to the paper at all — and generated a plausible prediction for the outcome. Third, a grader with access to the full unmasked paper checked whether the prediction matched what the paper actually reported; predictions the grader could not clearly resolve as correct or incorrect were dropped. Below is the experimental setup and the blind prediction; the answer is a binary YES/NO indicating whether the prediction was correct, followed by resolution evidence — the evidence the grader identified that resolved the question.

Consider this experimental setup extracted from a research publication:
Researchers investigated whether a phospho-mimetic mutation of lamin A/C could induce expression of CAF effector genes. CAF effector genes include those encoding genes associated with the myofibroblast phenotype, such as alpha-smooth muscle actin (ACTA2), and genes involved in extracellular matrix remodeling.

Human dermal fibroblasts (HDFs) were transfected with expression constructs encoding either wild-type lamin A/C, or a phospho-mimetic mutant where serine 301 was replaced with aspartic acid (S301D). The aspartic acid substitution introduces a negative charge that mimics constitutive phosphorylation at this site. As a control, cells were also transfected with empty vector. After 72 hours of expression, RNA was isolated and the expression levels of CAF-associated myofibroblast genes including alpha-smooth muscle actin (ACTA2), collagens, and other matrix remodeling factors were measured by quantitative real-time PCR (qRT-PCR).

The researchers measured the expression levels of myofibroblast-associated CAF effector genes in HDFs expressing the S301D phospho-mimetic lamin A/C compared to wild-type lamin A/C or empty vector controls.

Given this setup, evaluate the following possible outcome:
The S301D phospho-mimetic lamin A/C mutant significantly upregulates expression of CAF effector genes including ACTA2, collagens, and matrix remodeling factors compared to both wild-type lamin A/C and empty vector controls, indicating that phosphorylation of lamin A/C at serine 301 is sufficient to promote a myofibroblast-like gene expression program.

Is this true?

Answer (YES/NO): NO